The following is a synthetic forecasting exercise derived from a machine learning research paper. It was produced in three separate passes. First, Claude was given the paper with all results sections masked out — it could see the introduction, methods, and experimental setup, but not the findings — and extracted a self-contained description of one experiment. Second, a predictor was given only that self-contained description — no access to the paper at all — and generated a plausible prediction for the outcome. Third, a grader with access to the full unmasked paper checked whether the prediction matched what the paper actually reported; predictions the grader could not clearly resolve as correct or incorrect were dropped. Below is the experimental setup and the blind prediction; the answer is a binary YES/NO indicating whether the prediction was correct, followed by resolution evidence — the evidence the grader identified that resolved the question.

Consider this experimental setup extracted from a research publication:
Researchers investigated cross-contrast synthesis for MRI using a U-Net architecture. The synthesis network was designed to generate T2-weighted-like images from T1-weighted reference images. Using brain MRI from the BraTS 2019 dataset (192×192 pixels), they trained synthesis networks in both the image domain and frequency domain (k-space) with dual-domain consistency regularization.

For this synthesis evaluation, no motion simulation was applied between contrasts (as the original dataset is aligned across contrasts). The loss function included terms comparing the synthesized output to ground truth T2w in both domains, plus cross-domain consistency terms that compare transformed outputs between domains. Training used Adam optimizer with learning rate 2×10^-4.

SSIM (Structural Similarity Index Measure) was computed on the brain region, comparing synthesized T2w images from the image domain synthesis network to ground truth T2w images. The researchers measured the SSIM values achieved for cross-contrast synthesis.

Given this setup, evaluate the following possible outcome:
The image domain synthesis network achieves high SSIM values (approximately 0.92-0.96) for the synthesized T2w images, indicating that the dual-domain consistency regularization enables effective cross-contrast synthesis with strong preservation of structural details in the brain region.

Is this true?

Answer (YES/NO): NO